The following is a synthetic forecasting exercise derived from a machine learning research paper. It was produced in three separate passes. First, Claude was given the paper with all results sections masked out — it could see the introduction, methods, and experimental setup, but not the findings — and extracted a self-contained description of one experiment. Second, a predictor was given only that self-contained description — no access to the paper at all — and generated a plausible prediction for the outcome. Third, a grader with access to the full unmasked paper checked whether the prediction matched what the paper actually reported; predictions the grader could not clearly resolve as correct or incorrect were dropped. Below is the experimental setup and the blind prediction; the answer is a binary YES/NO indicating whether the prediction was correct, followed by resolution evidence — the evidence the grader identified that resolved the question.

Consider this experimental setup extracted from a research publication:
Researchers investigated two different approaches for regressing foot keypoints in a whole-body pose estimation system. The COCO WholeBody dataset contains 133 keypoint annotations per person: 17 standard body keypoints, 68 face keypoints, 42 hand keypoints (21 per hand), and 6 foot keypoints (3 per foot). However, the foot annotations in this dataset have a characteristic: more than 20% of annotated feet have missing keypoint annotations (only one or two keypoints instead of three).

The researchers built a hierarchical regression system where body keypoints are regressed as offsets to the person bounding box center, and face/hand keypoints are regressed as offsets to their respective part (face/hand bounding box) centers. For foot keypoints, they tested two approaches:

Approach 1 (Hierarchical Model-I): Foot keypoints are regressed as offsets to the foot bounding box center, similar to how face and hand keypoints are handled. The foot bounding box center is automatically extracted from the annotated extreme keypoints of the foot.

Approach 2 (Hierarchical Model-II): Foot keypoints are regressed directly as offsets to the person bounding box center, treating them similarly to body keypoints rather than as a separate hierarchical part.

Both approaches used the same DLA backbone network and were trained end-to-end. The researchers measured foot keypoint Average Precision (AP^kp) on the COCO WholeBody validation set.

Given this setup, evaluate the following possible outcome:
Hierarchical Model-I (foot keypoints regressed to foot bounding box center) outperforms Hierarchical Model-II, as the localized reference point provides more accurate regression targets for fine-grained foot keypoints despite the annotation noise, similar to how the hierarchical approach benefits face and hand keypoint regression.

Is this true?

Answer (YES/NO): NO